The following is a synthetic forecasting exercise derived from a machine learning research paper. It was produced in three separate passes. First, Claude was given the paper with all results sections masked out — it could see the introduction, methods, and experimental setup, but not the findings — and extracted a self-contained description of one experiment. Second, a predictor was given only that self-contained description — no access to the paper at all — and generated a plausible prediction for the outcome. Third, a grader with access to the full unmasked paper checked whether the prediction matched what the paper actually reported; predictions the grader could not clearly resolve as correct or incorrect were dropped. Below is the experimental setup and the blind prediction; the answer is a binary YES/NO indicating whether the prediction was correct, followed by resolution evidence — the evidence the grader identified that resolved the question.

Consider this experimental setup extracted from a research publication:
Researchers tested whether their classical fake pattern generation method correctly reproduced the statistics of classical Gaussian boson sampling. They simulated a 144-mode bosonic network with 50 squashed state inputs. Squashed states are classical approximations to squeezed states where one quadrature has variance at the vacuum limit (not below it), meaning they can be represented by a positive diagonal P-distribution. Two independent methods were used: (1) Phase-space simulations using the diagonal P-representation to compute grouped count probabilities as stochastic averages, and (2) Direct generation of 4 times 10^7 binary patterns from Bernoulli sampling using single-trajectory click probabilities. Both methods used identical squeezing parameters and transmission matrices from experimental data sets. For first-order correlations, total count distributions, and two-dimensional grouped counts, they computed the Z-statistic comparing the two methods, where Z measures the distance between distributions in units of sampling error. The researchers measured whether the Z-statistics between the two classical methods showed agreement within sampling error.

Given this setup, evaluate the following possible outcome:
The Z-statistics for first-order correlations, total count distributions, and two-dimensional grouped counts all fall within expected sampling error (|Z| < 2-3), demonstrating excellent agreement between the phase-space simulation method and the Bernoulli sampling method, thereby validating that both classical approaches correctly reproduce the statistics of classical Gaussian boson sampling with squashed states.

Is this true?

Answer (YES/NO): YES